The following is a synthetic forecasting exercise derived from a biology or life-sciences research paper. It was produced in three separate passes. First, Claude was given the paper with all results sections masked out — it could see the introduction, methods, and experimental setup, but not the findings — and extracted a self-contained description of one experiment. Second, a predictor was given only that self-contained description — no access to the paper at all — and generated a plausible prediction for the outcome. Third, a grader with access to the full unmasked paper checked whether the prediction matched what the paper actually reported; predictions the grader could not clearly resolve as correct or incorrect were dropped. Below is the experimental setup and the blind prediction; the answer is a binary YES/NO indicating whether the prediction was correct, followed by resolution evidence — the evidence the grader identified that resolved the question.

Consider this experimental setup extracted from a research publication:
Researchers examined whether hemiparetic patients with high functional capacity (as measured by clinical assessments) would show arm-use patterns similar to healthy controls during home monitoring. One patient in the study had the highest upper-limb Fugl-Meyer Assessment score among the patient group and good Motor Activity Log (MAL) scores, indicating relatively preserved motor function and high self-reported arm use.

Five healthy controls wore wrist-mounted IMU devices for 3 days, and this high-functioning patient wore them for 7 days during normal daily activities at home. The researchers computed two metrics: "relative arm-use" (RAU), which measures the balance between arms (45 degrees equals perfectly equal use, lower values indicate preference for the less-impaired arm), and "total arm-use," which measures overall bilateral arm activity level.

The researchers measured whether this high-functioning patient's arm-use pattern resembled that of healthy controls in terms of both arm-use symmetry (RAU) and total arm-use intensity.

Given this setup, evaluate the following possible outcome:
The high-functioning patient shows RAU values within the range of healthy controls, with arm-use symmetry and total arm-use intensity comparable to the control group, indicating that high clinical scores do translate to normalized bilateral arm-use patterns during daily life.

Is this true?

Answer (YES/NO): NO